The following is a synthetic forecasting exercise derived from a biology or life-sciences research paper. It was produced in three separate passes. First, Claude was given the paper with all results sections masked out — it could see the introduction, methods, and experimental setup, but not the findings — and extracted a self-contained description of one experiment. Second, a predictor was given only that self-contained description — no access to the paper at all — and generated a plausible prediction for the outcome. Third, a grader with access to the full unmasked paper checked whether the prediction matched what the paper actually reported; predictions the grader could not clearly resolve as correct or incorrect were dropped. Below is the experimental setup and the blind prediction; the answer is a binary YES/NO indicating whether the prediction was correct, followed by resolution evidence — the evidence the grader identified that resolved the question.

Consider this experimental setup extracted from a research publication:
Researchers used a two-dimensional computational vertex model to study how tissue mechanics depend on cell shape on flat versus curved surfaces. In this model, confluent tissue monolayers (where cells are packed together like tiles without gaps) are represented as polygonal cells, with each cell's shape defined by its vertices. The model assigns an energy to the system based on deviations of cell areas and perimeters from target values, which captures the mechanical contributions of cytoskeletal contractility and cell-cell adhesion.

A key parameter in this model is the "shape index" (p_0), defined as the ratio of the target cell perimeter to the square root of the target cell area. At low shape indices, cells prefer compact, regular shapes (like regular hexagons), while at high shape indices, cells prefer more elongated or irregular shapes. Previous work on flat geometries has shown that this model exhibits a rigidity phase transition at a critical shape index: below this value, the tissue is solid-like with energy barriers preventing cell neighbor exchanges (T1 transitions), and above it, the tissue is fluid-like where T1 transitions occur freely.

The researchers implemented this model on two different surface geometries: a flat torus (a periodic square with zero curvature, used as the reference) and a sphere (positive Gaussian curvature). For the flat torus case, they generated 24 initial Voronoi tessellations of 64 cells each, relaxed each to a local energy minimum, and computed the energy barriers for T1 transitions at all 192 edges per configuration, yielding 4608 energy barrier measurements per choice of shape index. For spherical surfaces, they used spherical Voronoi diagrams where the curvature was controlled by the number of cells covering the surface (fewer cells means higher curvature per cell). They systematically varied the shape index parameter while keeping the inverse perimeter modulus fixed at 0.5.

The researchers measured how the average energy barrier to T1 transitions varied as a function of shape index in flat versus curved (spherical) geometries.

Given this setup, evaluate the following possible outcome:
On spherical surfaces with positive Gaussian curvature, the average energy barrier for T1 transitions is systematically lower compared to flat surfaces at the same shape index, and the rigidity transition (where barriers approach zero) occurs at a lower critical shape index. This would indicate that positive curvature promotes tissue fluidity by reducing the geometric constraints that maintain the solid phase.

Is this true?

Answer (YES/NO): YES